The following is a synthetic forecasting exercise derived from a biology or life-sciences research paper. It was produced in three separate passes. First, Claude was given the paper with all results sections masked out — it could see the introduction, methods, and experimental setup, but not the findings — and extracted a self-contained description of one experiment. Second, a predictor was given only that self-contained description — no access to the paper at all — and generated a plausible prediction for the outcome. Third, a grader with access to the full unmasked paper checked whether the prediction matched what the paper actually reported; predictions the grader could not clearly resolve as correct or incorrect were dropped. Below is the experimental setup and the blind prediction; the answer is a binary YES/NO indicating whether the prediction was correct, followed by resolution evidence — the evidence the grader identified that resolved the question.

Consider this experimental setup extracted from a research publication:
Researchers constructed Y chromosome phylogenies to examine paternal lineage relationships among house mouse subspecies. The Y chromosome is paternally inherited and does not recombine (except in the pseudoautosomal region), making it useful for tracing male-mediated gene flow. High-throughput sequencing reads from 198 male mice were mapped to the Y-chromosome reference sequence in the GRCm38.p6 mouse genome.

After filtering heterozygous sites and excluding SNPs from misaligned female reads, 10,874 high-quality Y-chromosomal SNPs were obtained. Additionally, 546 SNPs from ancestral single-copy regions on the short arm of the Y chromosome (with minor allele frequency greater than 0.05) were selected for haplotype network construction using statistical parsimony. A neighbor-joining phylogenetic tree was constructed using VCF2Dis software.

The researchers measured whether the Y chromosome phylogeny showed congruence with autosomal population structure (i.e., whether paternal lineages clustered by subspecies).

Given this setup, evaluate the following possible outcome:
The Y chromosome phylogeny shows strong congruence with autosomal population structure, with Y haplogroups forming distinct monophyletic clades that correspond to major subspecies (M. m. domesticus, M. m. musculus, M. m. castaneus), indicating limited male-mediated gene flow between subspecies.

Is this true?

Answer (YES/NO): NO